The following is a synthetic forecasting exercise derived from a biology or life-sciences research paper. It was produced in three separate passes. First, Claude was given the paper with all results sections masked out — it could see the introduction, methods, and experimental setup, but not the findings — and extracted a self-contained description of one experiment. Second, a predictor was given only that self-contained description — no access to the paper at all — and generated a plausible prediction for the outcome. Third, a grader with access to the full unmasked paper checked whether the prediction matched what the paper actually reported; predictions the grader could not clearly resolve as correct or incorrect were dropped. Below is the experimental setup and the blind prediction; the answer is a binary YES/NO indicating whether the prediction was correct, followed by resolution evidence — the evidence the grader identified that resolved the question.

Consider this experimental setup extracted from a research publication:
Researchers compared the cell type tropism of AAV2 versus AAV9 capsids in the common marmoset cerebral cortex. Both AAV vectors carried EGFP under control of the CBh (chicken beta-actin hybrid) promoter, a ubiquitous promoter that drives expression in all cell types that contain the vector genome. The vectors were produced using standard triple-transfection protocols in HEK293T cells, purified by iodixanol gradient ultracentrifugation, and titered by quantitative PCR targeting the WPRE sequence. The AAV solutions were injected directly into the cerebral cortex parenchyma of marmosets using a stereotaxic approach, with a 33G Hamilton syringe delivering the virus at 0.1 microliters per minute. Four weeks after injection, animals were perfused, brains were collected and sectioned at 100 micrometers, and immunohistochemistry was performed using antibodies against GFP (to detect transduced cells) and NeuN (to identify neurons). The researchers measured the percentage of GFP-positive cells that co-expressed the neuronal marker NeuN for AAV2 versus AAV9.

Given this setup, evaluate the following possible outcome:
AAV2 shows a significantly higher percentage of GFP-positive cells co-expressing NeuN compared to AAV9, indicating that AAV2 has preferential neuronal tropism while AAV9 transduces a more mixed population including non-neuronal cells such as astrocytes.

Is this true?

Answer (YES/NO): NO